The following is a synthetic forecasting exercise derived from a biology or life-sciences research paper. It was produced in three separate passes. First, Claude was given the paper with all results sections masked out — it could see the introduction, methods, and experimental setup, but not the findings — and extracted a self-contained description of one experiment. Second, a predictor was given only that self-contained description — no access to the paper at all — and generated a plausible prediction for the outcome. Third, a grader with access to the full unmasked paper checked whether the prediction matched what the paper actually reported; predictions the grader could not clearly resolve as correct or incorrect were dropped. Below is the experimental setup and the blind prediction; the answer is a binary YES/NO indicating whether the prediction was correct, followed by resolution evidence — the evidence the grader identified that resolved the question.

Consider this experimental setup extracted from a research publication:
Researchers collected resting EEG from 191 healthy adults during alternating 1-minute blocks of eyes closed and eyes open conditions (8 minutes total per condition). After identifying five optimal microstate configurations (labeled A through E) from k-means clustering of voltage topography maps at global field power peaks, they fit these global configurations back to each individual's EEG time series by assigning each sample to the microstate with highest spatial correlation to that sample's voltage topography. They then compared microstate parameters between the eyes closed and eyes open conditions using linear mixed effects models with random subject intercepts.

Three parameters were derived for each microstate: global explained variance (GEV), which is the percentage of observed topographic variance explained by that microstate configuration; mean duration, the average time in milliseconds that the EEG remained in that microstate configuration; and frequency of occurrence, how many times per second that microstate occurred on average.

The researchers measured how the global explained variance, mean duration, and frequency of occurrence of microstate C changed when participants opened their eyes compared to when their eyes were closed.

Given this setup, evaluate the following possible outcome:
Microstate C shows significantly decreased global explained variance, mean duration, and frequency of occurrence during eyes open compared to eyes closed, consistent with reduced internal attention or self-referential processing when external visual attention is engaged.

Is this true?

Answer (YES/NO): YES